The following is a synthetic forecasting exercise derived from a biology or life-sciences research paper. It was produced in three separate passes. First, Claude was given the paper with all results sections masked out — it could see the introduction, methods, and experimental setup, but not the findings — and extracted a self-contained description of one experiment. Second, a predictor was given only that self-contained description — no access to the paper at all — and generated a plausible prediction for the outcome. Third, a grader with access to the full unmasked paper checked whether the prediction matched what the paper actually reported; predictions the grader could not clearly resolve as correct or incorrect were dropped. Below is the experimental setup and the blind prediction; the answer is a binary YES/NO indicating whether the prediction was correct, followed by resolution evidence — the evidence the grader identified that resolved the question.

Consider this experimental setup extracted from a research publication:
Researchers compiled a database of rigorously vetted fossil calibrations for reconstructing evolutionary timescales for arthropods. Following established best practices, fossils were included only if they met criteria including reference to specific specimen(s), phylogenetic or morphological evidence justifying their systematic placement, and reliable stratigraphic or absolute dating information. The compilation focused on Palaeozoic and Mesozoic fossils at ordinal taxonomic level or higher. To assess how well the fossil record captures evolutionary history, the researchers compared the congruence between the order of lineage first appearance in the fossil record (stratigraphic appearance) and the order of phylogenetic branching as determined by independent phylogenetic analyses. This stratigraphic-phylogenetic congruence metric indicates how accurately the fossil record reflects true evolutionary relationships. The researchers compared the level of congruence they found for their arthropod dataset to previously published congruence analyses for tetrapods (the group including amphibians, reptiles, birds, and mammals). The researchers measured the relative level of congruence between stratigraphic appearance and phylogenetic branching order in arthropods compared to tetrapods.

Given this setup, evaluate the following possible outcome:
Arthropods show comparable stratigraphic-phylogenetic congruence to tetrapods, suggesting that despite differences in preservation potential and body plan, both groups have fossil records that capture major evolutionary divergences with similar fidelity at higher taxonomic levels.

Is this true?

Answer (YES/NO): NO